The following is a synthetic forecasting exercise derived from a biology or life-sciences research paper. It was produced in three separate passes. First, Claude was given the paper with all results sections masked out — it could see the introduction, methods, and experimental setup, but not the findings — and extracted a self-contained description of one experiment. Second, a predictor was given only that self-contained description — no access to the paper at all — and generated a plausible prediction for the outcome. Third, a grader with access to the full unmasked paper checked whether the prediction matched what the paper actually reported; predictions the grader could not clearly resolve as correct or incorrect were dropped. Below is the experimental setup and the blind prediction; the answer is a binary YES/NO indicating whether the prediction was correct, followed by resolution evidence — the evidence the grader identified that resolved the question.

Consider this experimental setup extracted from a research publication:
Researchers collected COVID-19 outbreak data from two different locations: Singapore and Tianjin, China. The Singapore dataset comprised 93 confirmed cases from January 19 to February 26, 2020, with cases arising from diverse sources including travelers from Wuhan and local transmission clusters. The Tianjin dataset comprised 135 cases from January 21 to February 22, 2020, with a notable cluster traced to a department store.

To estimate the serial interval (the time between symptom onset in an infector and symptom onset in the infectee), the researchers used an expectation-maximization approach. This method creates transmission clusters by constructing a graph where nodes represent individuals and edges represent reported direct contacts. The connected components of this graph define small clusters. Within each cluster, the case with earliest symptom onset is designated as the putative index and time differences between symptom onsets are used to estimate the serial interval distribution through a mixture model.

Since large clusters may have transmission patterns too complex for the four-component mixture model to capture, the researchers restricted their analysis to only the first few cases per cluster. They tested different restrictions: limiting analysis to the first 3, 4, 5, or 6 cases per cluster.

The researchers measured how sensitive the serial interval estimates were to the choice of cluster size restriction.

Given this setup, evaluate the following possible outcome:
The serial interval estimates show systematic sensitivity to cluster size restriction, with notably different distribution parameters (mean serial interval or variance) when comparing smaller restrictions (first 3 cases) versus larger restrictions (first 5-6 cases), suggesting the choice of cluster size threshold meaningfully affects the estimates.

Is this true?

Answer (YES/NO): NO